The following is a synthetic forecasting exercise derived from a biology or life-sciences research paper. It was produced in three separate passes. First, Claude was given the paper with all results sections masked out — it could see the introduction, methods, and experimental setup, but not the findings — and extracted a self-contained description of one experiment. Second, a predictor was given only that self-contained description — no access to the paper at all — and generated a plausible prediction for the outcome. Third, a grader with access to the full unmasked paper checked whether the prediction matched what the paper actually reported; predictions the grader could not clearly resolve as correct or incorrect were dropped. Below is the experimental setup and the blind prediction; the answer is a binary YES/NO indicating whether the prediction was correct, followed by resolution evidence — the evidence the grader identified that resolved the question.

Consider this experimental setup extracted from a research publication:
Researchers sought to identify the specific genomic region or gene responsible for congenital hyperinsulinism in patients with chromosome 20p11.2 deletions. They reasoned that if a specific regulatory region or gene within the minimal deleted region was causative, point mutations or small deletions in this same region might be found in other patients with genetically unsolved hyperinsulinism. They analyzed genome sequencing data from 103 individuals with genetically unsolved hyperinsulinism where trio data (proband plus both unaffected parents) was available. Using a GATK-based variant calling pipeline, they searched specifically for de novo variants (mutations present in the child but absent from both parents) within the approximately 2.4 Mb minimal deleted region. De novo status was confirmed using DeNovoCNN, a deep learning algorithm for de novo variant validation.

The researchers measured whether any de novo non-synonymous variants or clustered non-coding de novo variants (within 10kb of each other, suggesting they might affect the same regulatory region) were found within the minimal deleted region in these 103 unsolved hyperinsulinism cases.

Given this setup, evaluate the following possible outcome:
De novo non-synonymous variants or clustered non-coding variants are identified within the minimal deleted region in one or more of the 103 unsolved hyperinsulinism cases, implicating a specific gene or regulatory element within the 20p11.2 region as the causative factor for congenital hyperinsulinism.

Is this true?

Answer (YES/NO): NO